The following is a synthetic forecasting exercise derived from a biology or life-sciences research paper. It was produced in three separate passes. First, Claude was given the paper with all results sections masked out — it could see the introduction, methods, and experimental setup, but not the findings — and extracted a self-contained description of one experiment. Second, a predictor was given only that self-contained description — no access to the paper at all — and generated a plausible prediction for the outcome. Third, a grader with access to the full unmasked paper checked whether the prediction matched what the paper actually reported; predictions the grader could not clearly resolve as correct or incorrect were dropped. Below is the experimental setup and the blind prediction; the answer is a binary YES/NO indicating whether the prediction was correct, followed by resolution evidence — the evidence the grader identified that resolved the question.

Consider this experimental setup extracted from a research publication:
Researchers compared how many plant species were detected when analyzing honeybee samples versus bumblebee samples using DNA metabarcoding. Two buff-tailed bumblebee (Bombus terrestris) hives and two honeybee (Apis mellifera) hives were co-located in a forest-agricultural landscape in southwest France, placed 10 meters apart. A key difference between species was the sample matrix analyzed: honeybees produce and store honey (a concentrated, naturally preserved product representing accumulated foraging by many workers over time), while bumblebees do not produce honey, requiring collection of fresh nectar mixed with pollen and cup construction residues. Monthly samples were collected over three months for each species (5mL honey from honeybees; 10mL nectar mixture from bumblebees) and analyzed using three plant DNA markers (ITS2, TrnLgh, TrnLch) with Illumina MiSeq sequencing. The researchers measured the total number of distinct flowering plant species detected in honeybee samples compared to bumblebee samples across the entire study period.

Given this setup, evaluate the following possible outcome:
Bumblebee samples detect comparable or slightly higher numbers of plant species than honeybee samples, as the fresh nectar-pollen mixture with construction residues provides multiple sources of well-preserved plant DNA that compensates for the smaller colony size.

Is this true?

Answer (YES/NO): NO